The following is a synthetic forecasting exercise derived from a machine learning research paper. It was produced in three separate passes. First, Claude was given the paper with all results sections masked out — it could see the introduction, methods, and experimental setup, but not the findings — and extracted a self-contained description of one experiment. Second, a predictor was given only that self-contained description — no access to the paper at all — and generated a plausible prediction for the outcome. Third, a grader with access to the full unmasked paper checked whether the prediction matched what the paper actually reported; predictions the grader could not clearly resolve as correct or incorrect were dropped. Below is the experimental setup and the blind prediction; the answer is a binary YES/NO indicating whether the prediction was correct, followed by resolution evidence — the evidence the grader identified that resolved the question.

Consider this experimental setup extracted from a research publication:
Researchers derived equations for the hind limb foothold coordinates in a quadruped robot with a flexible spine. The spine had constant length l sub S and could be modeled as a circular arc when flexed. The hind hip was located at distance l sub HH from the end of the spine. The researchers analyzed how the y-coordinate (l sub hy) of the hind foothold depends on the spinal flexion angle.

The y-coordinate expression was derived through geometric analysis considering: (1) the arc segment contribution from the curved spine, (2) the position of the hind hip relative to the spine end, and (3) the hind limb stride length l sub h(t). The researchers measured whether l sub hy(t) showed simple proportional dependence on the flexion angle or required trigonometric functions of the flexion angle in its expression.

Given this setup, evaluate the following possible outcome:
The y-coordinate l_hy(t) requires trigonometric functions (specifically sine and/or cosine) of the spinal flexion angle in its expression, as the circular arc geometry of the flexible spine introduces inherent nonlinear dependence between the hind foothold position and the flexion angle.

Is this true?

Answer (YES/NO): YES